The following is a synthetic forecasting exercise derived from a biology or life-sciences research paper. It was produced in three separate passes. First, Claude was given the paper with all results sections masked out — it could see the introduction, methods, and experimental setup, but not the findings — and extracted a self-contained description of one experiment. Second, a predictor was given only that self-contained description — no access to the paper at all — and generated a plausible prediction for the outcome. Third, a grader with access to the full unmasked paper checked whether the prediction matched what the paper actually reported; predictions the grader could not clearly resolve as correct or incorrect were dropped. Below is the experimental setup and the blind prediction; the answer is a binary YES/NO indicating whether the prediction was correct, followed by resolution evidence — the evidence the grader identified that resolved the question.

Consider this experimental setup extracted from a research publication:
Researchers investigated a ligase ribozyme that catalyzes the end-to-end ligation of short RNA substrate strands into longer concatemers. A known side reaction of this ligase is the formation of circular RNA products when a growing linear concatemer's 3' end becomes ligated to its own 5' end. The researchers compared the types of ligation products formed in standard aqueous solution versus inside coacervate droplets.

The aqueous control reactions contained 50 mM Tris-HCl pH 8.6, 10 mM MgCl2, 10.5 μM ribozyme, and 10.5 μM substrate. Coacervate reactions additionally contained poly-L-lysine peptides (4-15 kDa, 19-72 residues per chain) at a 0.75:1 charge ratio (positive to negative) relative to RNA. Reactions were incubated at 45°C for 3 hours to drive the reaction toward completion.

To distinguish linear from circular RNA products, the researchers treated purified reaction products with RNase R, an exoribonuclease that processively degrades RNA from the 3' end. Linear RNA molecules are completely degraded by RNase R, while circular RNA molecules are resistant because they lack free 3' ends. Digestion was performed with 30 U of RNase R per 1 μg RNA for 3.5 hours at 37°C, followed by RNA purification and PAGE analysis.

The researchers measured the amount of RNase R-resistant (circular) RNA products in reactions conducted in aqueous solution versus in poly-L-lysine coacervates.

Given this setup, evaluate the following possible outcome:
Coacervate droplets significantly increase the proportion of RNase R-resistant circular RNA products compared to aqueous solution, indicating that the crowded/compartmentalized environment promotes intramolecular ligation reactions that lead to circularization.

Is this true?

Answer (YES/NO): NO